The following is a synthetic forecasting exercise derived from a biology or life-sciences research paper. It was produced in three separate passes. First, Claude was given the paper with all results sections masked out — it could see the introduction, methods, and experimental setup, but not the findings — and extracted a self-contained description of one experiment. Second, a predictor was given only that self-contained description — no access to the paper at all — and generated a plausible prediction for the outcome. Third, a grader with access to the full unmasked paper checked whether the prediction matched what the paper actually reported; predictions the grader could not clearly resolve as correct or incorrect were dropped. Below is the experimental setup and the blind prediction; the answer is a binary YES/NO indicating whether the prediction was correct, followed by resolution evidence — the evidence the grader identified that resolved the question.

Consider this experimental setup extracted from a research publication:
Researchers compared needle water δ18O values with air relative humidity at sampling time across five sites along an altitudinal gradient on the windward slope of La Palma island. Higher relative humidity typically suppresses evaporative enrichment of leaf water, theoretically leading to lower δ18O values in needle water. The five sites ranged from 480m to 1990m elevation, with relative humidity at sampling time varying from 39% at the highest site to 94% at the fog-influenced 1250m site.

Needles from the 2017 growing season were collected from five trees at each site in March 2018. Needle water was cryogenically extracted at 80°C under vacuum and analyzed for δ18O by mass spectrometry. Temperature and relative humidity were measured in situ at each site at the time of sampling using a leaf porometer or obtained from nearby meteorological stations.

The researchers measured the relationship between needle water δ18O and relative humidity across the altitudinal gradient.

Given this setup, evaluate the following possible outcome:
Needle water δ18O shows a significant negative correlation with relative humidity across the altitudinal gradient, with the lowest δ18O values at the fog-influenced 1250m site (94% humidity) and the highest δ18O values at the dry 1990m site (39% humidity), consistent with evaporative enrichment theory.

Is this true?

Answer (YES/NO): NO